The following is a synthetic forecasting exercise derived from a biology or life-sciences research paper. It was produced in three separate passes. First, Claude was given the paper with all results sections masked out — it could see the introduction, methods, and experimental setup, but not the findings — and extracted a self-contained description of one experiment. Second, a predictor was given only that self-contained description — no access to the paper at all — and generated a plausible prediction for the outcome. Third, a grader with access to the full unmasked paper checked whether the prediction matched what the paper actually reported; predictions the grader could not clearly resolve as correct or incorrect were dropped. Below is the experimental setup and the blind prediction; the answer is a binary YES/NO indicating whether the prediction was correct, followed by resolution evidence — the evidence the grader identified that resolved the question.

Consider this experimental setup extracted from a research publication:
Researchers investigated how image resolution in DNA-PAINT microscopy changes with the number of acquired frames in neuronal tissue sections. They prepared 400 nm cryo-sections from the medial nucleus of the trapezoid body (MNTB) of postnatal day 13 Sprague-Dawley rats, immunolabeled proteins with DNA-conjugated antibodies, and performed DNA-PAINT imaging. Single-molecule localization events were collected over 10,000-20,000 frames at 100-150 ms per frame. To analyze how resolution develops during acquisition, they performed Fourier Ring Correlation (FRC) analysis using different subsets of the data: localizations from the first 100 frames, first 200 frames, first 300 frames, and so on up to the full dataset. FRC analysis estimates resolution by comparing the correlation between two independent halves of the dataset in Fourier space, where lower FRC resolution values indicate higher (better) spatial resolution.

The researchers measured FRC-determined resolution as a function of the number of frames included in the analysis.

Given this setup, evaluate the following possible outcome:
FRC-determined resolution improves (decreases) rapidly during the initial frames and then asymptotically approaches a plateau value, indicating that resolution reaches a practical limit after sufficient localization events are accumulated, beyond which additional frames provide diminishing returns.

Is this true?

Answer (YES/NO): YES